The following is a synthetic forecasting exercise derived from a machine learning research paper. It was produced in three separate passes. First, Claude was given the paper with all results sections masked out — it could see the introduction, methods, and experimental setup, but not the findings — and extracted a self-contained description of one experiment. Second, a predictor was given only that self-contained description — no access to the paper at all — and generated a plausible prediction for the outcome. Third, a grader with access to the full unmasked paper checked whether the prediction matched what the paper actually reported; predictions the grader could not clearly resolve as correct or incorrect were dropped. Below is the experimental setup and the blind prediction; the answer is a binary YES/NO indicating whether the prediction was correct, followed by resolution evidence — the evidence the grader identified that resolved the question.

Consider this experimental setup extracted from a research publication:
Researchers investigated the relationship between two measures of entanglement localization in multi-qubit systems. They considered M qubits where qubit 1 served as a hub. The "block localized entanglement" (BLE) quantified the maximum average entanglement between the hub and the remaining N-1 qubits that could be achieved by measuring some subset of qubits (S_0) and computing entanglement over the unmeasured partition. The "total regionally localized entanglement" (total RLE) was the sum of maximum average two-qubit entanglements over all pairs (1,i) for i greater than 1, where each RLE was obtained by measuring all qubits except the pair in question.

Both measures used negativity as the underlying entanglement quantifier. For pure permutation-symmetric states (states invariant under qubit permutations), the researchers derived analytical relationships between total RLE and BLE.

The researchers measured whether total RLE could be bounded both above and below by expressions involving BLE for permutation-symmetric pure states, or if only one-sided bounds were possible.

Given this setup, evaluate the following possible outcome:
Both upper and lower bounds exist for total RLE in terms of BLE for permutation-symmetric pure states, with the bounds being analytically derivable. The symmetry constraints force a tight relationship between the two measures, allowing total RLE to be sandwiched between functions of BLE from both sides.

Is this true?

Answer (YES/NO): YES